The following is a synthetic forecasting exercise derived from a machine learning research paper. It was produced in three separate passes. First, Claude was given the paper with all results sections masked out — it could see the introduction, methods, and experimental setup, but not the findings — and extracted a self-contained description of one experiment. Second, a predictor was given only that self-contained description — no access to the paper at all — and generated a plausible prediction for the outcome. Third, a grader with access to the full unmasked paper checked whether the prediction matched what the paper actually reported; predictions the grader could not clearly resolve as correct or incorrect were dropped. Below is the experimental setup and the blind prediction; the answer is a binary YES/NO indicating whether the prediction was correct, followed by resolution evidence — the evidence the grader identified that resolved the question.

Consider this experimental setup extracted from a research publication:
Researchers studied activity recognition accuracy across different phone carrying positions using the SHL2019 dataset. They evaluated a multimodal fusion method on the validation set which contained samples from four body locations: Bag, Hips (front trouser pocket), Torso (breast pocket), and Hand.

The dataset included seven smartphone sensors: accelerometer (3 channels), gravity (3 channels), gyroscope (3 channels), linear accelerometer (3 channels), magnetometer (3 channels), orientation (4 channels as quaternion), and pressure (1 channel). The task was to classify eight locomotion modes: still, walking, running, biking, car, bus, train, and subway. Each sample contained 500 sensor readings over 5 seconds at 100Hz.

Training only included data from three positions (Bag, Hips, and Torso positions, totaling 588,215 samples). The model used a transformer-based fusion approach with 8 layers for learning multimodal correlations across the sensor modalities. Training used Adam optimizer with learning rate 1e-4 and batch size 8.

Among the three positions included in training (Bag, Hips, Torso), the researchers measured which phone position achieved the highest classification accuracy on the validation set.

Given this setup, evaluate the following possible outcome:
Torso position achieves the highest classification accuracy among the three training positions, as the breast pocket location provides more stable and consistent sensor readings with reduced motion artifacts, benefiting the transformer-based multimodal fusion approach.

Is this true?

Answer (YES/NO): YES